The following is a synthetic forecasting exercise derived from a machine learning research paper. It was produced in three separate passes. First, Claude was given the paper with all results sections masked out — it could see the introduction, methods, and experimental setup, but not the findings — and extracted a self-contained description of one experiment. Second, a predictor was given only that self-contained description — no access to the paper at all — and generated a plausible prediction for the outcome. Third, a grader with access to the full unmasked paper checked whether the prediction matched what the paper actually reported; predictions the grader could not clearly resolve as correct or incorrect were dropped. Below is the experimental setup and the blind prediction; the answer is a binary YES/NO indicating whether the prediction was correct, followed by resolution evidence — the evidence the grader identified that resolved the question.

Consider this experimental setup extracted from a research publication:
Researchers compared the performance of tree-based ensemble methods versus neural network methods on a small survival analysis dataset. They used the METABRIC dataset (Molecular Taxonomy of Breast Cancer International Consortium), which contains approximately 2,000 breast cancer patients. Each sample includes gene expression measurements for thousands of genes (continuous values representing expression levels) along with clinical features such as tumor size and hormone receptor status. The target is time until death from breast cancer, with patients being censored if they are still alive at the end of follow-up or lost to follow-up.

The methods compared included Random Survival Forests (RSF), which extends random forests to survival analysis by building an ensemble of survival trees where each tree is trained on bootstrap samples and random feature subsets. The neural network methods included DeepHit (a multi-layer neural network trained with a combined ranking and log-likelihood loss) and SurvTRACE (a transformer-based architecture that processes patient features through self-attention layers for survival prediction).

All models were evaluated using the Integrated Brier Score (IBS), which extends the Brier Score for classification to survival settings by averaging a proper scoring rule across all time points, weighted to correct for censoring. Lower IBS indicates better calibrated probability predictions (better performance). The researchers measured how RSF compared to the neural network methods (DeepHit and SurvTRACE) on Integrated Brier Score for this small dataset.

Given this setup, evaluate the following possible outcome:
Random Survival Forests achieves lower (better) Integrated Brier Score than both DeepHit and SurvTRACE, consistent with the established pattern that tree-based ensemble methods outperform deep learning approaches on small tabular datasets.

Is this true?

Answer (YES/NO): YES